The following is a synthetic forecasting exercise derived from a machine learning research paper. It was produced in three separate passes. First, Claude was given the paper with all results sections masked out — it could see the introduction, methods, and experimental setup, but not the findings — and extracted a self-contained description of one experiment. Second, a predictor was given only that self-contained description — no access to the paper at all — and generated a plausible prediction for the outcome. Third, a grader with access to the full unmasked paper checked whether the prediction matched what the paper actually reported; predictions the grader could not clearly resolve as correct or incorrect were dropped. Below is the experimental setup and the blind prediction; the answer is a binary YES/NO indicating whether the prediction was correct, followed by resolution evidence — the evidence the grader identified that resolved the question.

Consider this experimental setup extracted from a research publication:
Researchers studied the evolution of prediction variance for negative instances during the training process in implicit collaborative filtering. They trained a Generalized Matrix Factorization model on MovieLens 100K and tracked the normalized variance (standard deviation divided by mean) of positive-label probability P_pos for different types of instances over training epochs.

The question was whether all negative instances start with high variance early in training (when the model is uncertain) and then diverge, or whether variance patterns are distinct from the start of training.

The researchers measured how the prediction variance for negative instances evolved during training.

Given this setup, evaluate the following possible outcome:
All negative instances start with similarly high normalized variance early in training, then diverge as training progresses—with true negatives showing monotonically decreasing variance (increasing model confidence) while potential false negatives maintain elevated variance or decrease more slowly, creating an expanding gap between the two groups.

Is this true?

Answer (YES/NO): NO